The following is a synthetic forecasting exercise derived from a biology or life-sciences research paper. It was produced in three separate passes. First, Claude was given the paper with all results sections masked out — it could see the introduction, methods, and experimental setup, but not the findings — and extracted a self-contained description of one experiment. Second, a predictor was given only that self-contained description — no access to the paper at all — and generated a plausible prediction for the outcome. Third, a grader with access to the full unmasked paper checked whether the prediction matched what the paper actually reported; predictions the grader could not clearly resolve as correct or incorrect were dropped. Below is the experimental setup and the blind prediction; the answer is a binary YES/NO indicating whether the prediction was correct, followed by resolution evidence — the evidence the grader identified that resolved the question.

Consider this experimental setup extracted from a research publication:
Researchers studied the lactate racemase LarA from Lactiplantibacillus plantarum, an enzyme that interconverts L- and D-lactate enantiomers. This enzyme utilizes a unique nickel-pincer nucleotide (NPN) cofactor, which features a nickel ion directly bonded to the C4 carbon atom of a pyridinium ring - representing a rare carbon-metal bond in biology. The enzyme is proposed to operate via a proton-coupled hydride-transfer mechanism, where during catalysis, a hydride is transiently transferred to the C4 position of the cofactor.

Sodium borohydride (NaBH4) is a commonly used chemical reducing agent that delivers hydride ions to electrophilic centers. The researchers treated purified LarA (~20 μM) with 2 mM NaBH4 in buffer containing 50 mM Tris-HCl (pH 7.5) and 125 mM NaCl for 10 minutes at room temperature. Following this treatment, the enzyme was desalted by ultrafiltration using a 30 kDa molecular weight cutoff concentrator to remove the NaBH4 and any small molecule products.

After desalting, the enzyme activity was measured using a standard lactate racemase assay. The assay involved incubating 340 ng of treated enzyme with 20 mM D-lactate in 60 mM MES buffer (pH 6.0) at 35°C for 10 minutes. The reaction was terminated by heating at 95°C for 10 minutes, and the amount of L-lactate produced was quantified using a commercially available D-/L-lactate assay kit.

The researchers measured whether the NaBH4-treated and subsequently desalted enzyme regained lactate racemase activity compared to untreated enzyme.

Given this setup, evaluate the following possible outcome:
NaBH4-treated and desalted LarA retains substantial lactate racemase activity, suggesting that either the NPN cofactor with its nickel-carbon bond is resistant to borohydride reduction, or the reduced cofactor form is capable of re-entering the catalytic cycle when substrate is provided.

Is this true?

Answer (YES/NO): NO